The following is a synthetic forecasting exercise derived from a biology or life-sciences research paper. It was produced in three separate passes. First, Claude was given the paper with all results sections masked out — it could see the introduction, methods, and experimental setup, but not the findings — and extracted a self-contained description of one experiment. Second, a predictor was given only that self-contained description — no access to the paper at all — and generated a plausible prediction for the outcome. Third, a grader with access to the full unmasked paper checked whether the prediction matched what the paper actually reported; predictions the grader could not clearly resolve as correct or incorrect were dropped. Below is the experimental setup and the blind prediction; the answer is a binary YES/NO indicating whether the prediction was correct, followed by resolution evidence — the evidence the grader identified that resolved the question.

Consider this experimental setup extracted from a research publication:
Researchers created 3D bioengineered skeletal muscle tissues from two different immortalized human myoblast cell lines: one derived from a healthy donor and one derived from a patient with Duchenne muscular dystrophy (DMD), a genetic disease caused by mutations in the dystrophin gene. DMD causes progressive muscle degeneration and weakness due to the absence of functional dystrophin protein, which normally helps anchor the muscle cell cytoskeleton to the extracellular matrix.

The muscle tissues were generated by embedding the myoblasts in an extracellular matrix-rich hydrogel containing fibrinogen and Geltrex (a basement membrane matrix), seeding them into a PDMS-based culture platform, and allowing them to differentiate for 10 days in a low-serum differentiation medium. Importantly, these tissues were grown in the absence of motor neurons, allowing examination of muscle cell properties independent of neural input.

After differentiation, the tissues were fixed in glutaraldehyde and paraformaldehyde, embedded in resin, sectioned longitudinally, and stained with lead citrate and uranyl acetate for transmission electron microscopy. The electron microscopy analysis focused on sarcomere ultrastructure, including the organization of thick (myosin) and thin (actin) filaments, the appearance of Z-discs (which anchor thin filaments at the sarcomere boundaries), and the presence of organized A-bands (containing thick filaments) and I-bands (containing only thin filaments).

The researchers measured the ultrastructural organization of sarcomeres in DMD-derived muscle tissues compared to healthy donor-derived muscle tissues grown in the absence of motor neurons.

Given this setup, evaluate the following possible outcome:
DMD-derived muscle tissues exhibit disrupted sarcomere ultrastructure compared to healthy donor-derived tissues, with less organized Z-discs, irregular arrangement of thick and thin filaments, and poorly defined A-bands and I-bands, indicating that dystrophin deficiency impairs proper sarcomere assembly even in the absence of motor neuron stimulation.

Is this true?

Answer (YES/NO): YES